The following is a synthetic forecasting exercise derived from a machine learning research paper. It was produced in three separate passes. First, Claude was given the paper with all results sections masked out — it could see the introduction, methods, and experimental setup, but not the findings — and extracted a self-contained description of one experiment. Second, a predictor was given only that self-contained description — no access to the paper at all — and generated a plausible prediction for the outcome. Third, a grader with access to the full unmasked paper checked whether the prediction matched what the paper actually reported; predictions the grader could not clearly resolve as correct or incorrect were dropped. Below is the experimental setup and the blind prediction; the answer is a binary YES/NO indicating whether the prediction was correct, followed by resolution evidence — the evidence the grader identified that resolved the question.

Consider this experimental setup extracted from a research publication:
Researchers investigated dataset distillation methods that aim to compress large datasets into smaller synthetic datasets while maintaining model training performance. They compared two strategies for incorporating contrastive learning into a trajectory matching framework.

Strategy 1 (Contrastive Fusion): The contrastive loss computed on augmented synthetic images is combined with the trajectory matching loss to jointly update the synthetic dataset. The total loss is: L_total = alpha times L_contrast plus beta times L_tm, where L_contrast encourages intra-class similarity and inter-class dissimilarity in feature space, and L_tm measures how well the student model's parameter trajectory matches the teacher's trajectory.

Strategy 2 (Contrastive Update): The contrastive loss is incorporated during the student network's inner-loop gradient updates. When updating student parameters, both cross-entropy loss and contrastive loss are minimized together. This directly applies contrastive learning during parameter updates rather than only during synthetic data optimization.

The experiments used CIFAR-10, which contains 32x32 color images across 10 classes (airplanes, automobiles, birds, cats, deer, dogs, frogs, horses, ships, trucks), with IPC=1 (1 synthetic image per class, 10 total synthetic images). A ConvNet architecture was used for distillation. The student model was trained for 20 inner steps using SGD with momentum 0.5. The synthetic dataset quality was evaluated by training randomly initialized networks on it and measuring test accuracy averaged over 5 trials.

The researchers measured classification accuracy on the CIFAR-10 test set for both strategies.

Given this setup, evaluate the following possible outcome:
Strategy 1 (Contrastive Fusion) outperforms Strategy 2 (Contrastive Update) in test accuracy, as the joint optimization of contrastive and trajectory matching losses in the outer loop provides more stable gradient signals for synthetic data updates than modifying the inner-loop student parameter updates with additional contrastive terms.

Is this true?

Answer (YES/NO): YES